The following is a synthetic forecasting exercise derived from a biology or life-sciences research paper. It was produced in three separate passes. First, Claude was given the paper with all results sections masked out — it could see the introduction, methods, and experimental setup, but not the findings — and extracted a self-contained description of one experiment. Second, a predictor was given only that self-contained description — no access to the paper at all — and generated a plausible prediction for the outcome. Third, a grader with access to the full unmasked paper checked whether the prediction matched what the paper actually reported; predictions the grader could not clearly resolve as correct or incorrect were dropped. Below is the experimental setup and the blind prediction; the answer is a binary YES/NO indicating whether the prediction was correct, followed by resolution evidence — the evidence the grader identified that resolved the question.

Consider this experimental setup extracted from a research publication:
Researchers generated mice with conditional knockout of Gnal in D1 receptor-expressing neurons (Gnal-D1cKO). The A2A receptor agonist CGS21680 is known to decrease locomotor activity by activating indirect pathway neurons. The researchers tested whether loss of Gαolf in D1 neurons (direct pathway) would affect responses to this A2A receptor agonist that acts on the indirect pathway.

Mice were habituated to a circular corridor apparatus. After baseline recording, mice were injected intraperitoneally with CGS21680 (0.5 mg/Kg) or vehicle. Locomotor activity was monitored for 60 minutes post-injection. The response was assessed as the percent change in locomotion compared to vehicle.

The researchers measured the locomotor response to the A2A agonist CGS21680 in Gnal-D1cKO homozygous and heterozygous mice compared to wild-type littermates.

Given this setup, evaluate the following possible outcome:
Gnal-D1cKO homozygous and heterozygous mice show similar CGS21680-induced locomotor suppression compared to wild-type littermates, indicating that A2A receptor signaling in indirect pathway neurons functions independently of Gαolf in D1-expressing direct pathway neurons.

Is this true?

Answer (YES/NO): NO